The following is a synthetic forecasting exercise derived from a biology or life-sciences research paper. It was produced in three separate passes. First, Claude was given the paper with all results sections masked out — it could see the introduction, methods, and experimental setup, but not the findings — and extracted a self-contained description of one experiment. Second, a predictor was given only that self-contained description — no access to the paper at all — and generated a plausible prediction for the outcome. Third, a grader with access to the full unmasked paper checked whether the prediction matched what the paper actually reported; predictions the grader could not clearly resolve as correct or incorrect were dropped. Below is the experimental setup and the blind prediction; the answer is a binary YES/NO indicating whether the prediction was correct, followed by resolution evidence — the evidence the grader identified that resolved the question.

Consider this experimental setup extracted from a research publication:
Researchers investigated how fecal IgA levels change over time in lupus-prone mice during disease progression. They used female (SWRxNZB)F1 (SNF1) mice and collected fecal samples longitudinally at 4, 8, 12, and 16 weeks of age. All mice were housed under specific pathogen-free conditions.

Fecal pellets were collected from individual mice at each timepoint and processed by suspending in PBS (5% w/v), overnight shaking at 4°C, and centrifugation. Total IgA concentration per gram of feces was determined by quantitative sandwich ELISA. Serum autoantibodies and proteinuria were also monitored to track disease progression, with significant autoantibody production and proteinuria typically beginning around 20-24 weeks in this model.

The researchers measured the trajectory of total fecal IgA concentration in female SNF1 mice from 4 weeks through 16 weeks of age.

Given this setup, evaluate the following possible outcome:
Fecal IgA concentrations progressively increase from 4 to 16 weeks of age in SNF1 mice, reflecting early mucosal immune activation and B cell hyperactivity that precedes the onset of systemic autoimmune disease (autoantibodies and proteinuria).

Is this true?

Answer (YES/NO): YES